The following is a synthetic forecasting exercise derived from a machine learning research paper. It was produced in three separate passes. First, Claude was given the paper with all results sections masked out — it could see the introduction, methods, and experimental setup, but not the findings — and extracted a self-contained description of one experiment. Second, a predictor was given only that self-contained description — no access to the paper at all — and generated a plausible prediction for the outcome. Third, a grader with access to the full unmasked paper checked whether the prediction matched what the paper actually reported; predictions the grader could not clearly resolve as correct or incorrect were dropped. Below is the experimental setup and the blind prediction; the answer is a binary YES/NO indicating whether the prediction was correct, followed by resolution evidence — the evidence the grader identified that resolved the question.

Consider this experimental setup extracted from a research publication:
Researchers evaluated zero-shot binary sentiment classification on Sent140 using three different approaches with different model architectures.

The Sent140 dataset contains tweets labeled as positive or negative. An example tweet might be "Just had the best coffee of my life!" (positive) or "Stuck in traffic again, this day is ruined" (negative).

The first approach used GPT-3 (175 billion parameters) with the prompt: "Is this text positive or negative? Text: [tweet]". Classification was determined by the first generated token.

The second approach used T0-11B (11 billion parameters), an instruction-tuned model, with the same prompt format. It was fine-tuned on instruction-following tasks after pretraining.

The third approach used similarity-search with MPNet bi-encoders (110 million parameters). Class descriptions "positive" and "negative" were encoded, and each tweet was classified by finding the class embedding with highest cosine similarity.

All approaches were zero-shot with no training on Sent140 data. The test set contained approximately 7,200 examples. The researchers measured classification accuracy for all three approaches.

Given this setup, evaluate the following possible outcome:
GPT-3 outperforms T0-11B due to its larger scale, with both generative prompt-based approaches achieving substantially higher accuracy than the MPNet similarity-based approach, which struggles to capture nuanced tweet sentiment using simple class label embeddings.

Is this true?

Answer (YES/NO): YES